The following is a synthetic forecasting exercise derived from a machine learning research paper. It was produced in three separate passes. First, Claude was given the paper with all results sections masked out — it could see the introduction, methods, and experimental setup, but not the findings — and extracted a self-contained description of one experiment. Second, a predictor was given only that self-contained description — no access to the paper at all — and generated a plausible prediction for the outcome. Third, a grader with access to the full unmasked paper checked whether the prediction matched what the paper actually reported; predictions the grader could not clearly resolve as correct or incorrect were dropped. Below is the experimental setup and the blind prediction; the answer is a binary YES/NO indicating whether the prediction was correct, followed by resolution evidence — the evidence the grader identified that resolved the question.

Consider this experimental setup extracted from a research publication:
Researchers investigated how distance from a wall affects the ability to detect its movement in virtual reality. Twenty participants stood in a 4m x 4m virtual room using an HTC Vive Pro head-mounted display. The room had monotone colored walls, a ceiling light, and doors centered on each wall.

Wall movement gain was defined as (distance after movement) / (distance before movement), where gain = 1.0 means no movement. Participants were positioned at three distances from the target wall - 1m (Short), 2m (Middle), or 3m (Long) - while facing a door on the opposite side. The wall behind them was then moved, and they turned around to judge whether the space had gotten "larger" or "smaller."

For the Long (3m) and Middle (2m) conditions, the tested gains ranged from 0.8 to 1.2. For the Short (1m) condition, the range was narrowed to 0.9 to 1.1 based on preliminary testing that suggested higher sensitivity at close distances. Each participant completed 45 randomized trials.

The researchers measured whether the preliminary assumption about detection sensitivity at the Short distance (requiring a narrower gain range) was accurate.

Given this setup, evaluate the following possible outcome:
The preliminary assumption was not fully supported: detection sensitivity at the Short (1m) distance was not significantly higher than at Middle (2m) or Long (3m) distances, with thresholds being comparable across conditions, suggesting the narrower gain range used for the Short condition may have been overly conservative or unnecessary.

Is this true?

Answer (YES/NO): NO